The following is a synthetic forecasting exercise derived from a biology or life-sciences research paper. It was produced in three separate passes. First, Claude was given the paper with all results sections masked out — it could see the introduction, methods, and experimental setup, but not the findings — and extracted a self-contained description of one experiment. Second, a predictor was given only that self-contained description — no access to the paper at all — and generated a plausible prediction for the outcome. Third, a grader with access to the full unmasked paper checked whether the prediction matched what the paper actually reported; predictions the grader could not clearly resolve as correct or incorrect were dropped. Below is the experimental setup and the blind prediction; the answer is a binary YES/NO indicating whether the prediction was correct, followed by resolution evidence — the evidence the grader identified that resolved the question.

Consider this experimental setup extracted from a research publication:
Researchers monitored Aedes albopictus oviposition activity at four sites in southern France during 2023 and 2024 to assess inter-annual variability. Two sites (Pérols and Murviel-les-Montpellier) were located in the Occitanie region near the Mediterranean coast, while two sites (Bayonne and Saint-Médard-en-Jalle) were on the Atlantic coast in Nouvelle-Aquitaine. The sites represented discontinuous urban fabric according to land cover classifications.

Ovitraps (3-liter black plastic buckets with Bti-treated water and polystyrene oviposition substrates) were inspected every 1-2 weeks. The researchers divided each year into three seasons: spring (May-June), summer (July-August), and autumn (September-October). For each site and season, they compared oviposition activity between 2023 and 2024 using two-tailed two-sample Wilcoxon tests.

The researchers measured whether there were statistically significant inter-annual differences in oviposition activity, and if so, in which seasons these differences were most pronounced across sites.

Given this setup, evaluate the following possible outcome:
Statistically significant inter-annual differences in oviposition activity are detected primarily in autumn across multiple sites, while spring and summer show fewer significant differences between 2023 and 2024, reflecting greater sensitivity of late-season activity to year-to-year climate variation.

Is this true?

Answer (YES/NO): NO